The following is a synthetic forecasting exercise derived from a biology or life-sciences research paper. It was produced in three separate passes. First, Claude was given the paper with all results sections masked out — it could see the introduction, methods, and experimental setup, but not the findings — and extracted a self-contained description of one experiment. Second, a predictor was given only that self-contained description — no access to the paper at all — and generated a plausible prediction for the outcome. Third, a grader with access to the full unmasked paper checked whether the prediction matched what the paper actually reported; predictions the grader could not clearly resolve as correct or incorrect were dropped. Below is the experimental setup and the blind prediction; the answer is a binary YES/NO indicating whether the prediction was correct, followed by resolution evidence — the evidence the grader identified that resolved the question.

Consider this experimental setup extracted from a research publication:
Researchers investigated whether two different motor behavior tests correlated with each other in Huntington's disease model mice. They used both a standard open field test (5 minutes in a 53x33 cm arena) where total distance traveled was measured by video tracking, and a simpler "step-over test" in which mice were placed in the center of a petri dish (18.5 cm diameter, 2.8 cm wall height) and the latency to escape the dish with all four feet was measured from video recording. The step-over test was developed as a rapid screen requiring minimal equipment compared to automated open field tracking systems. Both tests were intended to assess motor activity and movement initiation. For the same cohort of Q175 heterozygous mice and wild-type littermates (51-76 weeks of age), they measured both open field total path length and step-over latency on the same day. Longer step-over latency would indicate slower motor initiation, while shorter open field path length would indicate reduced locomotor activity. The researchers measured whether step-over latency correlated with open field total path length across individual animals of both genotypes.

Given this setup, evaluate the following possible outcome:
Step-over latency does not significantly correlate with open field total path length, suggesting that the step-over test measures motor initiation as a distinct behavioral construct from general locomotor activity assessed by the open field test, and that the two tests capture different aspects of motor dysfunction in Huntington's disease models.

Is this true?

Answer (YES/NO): NO